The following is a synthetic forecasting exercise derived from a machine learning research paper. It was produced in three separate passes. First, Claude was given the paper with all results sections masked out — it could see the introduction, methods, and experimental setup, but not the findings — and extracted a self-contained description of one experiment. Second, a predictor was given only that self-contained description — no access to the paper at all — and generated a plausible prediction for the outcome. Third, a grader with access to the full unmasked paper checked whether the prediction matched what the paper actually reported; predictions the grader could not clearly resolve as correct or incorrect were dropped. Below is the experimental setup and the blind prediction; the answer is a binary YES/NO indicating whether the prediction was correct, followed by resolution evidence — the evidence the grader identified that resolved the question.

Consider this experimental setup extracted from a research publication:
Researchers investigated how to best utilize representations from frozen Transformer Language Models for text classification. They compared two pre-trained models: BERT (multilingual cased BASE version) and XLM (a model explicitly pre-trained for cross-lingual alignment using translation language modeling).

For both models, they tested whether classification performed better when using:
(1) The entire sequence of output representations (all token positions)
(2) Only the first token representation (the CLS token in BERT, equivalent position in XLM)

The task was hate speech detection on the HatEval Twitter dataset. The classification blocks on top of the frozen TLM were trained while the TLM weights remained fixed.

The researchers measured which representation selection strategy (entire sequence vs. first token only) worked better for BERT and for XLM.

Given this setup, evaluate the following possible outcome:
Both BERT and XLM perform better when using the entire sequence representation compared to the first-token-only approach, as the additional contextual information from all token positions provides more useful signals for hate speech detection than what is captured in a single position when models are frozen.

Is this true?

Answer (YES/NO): NO